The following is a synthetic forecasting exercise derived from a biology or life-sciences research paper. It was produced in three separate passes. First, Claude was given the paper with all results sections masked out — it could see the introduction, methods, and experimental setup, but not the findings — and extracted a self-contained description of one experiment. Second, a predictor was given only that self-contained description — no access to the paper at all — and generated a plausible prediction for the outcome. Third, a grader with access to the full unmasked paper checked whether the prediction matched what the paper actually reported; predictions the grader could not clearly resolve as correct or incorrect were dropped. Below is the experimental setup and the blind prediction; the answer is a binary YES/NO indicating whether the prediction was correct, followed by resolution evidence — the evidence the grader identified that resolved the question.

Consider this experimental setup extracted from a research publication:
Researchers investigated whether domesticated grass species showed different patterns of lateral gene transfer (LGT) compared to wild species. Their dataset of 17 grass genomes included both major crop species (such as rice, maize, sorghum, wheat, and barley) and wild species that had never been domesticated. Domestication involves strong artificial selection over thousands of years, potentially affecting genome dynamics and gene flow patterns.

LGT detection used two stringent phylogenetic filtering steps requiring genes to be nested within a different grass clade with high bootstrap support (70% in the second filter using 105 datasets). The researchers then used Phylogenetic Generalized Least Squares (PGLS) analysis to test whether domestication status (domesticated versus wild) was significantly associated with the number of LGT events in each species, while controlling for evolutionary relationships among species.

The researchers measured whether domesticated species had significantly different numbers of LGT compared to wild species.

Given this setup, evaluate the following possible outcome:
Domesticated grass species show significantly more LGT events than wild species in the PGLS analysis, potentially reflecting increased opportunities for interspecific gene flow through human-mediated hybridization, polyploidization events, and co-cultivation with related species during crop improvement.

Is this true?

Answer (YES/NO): NO